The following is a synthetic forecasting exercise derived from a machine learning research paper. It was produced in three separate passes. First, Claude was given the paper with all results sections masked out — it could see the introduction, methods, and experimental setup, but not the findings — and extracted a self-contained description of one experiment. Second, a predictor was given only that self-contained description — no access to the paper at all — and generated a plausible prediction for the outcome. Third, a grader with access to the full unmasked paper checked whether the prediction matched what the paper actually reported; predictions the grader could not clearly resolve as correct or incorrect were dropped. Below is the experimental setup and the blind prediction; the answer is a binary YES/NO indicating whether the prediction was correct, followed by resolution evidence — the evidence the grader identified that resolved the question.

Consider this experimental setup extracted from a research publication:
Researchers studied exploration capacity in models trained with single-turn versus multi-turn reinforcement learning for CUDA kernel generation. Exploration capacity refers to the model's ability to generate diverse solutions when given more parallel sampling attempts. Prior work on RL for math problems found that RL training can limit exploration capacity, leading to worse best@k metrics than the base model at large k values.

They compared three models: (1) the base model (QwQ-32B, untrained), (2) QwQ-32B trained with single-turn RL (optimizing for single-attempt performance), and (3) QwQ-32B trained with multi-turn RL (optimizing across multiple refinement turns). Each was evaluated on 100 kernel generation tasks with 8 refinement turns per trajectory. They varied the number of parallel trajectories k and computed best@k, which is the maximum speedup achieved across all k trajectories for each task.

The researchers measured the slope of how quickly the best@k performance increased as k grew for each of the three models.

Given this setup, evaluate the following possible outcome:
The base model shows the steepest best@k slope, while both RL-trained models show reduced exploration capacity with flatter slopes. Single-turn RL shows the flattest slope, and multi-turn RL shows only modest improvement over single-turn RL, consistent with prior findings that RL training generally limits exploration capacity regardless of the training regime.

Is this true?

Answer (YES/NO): NO